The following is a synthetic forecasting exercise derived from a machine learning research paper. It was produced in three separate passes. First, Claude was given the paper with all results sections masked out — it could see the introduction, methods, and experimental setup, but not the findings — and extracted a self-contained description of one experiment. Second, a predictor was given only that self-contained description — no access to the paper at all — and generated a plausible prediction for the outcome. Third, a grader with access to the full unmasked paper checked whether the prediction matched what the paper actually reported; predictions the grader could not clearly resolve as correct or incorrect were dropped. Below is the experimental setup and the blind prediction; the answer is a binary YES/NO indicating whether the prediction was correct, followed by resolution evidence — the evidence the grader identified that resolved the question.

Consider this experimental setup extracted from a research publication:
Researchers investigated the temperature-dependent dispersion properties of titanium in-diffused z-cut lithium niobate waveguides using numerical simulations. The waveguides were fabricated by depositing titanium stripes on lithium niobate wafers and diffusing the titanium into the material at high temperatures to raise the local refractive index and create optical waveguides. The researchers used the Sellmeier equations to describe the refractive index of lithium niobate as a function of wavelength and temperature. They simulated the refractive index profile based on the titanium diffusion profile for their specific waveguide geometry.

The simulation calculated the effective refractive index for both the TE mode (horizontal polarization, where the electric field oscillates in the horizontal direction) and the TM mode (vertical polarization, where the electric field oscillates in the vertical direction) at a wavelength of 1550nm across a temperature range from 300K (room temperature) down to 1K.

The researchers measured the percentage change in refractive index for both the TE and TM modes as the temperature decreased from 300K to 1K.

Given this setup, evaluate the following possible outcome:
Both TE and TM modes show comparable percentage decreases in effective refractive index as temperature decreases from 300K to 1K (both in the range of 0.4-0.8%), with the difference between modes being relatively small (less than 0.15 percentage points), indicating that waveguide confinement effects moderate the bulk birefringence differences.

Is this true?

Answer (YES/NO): NO